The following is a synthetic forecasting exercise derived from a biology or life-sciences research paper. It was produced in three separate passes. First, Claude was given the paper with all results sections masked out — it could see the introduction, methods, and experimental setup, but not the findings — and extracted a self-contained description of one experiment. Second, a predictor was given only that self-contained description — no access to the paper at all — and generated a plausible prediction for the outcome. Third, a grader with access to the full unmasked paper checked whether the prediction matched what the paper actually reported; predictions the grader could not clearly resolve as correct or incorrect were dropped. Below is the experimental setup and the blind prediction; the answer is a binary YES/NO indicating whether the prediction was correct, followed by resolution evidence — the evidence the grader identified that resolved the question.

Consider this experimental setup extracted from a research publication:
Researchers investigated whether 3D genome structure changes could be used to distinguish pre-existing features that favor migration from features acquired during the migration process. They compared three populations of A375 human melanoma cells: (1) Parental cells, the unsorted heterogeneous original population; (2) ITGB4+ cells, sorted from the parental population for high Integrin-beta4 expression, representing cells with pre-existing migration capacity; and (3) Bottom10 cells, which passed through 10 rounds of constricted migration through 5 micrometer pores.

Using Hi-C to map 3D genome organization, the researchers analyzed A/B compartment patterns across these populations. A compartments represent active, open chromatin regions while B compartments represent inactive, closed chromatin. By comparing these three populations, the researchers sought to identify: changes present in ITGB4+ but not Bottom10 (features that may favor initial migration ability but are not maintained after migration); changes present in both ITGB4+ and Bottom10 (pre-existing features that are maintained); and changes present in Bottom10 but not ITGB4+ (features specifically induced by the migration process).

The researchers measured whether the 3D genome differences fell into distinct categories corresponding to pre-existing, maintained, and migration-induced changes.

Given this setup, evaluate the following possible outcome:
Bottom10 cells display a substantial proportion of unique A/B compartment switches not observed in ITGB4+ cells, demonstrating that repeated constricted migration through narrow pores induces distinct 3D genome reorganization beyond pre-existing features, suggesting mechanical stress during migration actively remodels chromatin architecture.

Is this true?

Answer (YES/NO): YES